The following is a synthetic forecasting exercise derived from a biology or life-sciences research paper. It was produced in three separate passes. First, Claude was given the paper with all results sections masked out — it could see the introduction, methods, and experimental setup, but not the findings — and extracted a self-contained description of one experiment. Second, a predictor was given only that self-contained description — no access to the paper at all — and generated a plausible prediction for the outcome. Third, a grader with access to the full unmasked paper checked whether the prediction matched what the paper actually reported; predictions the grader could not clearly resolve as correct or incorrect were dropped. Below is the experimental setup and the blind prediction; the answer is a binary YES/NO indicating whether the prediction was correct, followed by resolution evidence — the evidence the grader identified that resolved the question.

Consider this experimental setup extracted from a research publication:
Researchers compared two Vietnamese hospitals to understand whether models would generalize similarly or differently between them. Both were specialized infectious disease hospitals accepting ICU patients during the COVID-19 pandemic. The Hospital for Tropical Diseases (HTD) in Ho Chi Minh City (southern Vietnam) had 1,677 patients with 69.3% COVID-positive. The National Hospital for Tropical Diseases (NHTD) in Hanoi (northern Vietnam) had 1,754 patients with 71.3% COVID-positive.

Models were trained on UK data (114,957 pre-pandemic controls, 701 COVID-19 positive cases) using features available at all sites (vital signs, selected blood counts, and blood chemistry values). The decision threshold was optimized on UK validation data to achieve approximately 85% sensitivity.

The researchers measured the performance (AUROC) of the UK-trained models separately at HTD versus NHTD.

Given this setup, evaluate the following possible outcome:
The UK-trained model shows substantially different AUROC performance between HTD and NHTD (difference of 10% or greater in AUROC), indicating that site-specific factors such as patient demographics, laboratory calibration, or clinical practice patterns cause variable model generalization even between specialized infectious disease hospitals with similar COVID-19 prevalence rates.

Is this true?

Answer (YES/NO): NO